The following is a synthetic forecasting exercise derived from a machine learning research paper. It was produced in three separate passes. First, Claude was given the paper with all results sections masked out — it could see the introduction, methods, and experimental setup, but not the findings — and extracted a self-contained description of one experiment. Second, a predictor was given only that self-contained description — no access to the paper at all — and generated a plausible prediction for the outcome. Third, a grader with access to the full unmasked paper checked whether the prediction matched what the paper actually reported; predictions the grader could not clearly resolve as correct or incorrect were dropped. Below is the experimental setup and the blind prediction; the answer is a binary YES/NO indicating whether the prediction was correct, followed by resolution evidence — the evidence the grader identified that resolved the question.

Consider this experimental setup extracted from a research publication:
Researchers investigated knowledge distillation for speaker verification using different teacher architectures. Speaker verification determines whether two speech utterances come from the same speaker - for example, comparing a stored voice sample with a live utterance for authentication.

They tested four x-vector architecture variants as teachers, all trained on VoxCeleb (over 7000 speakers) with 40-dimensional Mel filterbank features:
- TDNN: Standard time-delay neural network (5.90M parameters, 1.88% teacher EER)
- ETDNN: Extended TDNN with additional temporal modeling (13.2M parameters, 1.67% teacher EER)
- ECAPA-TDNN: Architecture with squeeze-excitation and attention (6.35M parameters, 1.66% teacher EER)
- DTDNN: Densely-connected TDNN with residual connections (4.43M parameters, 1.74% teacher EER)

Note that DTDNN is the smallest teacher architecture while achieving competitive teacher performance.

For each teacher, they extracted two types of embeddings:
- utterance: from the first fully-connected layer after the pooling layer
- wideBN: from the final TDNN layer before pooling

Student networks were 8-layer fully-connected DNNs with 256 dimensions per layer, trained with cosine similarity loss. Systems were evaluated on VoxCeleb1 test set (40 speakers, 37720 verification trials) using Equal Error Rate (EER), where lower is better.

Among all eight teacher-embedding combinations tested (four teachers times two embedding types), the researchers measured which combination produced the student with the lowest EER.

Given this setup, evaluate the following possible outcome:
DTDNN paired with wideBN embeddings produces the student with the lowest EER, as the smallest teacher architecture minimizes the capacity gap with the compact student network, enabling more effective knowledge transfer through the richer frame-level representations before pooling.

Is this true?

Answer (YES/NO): YES